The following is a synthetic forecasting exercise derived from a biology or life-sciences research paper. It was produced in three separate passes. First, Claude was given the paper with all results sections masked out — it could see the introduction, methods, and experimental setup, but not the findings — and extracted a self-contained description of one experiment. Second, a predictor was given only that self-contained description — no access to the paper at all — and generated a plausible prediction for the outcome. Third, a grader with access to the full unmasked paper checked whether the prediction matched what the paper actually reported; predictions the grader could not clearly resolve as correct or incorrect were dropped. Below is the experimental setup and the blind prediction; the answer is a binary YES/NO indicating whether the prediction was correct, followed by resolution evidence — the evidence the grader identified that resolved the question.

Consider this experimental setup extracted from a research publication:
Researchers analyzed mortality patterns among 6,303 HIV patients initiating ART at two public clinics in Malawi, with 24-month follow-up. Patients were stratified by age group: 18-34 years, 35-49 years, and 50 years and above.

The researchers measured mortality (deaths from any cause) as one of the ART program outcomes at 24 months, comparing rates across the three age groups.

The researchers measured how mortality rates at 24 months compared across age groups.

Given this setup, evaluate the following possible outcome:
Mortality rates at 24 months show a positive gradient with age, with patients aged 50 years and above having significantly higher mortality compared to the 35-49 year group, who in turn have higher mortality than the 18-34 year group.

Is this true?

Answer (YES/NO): YES